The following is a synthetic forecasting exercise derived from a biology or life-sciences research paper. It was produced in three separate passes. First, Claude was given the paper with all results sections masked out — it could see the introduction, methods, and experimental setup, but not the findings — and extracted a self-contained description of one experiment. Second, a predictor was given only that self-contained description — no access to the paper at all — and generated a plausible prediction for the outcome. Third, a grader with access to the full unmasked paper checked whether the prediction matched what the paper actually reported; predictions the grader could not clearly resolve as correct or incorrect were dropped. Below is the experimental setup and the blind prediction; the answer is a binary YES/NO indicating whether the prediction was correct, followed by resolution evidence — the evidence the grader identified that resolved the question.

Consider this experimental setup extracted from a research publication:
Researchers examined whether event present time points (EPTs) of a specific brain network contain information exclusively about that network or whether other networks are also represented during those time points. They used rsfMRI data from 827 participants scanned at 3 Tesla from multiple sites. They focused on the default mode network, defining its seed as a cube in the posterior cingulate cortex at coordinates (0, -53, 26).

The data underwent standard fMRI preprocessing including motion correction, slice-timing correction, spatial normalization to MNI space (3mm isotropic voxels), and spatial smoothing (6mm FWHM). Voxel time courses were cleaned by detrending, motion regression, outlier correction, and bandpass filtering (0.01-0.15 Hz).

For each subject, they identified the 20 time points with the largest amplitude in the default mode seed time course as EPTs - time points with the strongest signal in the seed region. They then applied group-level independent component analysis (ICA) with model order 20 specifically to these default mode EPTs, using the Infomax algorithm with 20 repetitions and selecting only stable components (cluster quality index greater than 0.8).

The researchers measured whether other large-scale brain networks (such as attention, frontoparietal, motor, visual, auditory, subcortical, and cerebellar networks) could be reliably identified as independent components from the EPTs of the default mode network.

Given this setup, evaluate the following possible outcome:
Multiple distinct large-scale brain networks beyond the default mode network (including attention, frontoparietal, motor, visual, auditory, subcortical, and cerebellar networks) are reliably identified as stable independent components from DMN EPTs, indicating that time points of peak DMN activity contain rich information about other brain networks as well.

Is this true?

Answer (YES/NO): YES